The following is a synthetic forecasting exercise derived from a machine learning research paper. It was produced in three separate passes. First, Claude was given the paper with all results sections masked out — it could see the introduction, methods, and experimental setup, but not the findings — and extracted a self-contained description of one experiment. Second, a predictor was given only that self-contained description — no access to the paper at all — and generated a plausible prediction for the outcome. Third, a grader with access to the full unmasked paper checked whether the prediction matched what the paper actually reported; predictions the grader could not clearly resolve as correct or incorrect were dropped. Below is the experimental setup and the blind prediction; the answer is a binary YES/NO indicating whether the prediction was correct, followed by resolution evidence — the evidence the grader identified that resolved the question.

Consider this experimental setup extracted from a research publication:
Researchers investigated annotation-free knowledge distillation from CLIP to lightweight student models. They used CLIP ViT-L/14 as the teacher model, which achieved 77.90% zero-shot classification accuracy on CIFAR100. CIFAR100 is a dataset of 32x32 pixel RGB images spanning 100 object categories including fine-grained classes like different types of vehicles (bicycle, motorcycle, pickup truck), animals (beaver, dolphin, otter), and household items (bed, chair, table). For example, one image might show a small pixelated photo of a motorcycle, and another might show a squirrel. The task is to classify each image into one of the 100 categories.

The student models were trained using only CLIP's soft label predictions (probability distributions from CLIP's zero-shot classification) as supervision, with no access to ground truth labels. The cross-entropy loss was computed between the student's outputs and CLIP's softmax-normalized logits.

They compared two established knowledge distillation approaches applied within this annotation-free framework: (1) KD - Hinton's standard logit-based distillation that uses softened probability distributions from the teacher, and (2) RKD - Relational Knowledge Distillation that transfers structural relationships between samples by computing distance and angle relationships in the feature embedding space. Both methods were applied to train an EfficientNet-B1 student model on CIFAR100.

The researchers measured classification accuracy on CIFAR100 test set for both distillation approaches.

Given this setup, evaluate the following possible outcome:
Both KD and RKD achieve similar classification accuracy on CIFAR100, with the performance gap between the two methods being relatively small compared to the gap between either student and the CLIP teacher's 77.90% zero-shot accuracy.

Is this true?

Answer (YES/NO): NO